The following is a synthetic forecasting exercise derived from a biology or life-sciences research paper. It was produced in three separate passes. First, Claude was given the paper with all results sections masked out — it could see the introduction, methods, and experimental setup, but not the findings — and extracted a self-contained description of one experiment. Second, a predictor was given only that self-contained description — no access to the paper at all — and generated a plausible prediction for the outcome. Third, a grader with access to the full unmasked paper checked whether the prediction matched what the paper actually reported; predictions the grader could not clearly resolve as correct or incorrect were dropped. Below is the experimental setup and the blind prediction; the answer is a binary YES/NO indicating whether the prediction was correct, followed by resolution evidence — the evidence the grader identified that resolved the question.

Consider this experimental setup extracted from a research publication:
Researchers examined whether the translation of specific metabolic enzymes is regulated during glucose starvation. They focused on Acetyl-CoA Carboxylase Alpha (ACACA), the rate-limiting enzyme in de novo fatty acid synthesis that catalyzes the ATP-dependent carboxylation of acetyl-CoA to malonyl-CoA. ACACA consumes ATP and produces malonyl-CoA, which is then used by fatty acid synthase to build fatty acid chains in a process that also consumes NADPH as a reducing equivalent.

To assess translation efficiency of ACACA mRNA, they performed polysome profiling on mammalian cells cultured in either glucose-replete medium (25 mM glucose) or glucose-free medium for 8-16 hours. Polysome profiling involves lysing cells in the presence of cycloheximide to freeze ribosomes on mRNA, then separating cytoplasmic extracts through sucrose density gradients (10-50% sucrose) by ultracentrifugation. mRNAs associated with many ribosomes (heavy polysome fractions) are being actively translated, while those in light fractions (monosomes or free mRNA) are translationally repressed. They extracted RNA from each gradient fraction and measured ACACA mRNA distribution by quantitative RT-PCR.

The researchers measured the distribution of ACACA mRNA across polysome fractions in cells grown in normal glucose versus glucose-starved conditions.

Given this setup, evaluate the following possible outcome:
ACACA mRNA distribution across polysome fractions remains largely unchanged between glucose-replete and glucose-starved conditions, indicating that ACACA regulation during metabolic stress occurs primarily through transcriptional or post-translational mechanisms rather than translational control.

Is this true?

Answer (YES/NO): NO